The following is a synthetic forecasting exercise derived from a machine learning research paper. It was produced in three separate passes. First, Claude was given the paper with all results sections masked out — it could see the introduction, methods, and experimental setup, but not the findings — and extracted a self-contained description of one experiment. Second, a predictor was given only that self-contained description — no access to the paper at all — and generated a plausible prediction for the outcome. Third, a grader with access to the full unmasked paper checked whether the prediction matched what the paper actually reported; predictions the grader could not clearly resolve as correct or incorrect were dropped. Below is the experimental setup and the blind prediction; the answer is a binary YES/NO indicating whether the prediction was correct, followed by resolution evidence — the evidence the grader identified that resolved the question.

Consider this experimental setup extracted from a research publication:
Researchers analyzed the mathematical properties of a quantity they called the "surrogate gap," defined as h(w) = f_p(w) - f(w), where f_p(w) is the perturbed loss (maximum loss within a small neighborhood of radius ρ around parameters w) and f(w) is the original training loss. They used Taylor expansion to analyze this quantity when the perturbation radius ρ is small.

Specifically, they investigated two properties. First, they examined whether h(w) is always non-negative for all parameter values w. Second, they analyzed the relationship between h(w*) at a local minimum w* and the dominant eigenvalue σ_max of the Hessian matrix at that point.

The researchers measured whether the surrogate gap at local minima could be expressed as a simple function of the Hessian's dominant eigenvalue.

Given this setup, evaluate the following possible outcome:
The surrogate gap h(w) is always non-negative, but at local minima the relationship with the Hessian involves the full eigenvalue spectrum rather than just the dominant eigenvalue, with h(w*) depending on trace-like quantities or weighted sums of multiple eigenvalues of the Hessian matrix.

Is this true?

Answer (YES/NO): NO